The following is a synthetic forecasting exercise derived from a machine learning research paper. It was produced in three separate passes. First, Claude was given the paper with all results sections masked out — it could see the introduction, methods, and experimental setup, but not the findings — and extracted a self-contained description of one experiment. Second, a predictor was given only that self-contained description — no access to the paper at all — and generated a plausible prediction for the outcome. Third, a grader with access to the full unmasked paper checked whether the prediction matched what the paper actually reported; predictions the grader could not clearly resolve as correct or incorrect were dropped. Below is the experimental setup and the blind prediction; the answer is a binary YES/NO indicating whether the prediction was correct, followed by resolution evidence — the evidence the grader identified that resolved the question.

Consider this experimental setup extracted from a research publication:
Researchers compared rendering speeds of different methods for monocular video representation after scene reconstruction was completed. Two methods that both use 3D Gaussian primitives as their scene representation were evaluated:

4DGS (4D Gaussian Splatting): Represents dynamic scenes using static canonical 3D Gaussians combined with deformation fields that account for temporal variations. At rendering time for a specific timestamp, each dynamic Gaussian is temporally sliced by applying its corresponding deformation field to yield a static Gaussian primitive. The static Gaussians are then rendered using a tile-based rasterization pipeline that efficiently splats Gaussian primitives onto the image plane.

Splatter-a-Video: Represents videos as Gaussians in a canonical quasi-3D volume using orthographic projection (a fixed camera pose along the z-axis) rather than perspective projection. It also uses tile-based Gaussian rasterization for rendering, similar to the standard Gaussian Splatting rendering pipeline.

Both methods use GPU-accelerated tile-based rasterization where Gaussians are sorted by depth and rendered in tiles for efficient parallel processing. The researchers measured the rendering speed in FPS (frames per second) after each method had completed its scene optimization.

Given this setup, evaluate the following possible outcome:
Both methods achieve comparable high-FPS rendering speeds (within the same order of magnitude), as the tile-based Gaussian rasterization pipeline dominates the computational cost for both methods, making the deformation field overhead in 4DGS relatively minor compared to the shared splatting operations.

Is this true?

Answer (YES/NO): YES